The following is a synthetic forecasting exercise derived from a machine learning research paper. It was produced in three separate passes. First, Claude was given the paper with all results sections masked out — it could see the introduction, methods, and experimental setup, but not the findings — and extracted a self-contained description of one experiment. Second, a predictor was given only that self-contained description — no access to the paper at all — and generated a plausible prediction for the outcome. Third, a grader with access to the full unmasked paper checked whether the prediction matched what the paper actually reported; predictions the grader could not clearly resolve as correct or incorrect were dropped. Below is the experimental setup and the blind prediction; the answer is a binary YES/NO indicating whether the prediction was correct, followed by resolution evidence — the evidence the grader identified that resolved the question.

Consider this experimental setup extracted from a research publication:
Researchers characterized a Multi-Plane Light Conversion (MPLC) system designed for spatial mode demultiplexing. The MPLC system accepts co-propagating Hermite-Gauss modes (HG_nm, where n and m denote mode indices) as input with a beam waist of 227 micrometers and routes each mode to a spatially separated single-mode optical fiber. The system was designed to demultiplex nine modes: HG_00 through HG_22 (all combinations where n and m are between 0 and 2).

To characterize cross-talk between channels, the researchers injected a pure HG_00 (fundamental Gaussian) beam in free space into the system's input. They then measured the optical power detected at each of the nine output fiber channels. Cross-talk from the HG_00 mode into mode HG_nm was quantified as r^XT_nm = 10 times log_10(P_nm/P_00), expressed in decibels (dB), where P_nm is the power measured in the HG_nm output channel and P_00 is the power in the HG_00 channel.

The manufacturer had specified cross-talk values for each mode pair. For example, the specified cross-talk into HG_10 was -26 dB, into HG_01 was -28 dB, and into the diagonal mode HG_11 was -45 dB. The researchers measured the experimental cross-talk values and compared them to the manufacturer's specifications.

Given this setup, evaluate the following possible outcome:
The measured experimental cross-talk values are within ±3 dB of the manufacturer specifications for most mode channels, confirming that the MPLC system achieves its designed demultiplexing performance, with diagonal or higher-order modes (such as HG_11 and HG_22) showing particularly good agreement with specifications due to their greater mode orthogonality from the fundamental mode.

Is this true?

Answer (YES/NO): NO